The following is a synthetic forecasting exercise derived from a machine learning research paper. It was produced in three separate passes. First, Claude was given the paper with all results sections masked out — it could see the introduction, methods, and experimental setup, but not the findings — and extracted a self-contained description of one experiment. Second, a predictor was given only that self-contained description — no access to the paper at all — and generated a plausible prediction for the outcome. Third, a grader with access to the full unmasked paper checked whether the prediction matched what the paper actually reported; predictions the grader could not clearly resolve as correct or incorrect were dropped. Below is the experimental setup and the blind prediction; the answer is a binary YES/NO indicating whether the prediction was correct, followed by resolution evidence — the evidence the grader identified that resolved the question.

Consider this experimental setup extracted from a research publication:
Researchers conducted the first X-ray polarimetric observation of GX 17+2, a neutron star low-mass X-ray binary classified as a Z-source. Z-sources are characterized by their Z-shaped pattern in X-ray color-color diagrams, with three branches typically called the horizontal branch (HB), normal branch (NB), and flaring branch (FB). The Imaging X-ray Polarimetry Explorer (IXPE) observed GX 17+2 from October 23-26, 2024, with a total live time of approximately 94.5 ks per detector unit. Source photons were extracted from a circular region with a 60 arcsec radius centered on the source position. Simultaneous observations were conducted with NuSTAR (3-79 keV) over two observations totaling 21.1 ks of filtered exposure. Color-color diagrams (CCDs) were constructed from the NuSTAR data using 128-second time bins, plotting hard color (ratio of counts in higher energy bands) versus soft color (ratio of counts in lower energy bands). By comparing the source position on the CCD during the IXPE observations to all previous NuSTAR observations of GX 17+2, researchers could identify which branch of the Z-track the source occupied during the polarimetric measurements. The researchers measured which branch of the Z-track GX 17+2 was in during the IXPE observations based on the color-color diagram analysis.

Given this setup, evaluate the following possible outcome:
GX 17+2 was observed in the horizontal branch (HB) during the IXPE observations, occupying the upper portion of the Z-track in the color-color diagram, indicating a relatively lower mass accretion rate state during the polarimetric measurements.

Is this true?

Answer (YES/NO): NO